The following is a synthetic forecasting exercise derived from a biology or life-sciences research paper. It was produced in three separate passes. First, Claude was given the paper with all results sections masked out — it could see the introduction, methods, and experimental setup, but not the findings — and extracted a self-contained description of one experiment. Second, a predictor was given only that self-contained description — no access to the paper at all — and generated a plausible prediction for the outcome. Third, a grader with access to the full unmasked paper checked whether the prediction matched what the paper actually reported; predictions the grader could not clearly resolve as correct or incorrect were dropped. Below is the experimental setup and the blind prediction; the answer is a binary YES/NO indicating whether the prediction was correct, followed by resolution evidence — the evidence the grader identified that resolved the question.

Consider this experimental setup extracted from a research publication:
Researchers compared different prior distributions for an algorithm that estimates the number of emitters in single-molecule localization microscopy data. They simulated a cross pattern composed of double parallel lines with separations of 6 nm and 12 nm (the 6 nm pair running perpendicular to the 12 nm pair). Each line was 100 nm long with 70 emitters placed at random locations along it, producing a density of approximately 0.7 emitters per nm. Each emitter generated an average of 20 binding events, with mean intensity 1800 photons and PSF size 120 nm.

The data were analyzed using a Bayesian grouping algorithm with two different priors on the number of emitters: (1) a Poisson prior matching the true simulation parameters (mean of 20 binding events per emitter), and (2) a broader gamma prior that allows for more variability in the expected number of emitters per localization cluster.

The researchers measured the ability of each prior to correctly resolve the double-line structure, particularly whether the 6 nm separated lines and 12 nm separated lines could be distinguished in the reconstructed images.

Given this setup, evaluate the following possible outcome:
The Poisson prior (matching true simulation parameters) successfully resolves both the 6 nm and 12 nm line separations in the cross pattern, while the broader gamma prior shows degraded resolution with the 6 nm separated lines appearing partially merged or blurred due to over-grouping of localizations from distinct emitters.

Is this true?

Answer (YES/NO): NO